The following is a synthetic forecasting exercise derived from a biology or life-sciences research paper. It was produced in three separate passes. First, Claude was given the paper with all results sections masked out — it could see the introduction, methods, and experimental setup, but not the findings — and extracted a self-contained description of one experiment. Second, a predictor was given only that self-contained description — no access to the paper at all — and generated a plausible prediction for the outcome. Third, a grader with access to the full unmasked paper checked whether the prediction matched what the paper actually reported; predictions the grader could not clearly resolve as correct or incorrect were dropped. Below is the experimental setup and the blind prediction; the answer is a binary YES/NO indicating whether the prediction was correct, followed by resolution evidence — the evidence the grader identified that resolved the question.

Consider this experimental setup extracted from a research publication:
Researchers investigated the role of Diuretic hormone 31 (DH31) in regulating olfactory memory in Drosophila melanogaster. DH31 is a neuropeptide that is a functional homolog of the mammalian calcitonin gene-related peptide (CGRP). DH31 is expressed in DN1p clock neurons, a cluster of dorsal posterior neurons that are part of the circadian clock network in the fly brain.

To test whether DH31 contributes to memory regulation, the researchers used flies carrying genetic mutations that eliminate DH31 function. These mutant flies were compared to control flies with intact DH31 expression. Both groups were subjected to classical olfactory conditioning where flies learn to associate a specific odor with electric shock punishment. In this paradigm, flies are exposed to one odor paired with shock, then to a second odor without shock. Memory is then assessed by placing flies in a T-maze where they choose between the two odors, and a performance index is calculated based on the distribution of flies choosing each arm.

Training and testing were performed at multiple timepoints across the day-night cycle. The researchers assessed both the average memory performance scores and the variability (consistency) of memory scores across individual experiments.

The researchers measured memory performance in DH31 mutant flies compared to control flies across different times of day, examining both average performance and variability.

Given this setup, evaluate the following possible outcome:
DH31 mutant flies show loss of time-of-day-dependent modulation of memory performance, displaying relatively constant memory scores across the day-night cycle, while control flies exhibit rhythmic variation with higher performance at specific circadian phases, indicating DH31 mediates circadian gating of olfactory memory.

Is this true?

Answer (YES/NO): NO